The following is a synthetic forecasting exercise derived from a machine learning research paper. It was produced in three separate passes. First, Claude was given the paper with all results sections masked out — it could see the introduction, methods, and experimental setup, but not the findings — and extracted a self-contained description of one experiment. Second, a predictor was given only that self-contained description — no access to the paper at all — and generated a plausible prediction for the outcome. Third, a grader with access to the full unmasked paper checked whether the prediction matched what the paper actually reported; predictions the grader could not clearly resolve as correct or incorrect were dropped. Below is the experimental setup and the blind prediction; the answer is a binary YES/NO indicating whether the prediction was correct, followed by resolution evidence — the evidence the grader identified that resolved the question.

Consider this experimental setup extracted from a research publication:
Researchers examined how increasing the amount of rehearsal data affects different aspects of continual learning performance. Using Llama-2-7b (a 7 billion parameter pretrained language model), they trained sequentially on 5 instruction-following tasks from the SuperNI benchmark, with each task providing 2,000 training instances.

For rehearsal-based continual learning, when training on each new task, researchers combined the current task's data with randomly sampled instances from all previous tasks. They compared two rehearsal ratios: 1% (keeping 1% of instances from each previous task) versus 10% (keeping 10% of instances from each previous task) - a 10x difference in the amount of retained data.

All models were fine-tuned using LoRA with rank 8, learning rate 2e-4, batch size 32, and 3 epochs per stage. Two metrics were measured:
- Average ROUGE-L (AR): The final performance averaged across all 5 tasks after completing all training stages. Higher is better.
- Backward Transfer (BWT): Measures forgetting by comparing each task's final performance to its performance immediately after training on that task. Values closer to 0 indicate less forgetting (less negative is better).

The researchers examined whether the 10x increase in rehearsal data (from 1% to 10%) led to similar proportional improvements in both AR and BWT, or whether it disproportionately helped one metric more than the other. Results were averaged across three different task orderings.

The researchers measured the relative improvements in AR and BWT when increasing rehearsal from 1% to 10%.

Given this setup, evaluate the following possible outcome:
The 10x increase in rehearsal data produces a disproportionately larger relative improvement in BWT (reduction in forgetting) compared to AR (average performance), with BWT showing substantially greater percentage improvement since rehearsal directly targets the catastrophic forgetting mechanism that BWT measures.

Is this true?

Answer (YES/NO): YES